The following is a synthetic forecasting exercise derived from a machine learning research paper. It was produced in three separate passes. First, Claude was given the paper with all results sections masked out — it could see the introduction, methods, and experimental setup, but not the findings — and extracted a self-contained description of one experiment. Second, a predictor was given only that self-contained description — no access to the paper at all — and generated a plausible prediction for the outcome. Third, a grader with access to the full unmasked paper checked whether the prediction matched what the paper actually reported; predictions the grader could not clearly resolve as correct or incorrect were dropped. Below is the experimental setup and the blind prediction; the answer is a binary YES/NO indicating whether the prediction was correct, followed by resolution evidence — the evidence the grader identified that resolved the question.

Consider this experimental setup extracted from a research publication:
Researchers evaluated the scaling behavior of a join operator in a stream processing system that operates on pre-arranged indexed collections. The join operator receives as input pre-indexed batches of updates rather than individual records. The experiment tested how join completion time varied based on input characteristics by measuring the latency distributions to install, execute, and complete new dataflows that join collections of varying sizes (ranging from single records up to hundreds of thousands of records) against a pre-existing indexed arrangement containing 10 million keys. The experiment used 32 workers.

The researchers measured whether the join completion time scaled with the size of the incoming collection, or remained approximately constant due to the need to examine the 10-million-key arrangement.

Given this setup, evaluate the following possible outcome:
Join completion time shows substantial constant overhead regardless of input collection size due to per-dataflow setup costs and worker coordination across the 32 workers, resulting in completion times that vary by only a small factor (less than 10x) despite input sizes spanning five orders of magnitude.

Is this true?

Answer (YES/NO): NO